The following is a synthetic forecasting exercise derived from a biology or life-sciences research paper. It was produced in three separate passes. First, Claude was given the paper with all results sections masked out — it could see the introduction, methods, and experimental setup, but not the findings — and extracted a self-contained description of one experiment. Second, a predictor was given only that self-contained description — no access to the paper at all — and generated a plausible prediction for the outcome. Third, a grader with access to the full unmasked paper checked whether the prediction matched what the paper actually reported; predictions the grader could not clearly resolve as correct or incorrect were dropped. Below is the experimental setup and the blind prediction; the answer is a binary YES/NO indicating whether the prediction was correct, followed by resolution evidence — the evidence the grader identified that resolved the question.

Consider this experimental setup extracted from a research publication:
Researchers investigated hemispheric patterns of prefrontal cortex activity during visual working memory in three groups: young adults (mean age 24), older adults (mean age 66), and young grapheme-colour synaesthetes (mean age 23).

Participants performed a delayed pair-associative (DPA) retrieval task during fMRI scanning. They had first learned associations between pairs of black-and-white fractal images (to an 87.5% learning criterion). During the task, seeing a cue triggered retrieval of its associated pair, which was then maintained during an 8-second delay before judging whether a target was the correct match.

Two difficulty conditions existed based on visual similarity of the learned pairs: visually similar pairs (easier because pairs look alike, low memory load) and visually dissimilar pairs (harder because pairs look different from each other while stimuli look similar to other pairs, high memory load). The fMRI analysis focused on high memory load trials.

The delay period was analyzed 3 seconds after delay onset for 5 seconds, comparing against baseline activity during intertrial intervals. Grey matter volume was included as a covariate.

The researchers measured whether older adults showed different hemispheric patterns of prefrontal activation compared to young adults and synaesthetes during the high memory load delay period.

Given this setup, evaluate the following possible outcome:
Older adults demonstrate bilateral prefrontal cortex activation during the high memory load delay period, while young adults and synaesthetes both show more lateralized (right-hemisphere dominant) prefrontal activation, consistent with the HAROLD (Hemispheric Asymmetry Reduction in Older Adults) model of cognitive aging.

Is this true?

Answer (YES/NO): NO